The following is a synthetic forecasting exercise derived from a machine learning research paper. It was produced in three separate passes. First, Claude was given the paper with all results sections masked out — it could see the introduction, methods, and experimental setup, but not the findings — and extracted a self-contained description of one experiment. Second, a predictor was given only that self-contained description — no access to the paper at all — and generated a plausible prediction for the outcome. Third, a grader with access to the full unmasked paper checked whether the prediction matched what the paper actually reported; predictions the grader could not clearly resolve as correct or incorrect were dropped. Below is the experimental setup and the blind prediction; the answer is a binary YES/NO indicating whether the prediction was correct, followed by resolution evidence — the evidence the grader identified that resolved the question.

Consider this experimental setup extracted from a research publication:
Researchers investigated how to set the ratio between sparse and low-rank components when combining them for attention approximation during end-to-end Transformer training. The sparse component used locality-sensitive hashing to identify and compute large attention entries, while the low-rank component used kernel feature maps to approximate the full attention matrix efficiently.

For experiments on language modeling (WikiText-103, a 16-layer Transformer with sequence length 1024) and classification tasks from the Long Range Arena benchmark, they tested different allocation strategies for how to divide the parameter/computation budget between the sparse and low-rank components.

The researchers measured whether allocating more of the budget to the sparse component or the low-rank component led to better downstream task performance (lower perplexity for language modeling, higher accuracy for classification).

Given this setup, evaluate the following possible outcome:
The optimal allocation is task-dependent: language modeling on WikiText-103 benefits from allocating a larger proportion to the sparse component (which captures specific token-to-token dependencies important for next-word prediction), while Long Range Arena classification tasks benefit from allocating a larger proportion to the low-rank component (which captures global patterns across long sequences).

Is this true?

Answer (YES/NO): NO